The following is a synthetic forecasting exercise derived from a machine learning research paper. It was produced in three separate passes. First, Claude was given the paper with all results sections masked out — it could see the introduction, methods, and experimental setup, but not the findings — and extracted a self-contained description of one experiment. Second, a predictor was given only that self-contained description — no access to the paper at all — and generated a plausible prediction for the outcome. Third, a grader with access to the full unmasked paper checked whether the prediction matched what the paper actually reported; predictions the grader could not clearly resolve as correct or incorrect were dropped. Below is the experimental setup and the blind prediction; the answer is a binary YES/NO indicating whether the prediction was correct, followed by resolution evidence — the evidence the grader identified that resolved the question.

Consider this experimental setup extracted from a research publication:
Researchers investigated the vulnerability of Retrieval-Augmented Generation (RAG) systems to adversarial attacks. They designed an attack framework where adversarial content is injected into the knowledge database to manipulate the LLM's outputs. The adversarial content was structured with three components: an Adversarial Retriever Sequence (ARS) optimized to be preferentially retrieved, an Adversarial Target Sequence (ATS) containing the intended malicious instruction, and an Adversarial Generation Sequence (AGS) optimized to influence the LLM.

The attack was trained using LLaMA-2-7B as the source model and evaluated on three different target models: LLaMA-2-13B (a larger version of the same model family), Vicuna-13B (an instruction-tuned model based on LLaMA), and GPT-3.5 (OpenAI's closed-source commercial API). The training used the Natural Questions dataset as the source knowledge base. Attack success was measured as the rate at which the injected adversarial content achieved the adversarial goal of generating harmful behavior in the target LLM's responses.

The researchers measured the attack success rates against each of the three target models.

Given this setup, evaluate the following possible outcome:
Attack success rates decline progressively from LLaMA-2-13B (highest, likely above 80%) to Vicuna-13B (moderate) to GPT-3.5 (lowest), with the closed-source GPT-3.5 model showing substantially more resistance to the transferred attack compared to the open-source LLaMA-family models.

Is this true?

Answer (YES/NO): NO